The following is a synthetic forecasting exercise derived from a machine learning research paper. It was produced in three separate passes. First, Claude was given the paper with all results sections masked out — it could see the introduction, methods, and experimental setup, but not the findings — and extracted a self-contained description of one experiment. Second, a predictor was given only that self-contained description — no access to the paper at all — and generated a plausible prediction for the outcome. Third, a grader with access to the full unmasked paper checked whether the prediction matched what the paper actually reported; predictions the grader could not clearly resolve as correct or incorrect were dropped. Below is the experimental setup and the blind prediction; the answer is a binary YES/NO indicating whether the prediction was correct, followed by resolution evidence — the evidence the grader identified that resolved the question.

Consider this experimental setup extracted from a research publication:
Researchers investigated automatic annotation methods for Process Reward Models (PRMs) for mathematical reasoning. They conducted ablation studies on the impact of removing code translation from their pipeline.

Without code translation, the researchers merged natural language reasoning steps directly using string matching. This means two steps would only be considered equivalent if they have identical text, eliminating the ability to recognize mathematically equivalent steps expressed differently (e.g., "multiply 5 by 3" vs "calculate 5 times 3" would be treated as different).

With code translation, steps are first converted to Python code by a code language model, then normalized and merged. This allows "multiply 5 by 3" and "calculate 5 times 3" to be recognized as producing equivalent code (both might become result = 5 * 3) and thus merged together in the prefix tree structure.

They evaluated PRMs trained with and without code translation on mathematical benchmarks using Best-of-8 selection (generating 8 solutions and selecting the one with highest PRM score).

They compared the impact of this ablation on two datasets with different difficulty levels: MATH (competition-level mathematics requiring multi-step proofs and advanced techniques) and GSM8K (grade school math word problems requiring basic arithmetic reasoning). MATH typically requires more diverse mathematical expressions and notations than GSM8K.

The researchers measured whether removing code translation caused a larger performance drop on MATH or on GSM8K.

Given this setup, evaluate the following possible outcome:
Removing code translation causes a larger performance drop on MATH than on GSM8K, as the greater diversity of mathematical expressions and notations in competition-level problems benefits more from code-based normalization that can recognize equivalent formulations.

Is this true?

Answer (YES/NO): YES